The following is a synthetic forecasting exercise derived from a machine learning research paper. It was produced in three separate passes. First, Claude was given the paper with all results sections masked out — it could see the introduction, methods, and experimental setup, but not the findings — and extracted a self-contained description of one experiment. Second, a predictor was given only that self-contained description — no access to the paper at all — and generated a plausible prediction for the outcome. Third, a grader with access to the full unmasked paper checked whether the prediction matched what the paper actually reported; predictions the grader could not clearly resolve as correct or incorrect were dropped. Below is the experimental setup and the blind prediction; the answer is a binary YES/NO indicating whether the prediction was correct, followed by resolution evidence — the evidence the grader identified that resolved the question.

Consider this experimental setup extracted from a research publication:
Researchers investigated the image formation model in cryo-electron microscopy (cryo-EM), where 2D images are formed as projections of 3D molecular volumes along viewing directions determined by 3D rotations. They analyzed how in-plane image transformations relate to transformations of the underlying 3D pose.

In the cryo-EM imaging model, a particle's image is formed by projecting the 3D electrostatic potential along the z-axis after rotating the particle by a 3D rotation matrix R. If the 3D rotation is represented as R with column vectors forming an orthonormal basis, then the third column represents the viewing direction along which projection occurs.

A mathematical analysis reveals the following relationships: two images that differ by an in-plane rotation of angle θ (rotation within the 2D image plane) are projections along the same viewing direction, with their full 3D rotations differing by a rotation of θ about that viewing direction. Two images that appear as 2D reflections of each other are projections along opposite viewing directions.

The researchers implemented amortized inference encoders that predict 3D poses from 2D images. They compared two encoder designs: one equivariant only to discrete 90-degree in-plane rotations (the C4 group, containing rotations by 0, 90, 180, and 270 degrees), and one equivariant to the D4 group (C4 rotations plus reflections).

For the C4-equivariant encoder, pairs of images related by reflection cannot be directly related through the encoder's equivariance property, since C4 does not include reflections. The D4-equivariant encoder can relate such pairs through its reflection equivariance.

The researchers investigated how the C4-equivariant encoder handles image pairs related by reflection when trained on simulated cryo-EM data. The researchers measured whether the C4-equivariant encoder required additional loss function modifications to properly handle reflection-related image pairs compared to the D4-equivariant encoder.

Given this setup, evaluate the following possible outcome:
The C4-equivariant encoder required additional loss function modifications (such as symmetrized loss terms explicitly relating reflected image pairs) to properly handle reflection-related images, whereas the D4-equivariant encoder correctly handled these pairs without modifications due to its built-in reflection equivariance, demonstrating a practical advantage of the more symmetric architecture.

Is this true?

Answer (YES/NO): YES